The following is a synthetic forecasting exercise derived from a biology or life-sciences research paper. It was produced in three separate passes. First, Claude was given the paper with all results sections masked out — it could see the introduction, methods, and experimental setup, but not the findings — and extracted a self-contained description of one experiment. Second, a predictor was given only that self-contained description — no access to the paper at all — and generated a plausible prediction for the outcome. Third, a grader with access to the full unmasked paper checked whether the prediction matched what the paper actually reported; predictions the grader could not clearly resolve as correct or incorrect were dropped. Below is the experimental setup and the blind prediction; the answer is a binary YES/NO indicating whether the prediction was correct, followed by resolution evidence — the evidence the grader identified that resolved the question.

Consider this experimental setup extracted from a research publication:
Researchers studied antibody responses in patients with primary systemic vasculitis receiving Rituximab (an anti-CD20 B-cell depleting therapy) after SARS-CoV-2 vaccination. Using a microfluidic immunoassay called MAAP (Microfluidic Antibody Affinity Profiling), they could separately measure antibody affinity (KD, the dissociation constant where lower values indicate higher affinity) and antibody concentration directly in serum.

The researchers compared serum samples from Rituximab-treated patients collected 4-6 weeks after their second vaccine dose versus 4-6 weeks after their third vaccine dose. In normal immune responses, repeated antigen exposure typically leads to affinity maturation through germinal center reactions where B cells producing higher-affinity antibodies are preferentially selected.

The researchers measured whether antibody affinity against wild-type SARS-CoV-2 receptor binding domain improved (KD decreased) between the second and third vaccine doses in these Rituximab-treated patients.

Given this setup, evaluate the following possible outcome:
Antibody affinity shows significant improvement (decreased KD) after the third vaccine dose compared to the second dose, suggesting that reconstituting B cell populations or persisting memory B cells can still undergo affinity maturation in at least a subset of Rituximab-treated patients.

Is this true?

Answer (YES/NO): NO